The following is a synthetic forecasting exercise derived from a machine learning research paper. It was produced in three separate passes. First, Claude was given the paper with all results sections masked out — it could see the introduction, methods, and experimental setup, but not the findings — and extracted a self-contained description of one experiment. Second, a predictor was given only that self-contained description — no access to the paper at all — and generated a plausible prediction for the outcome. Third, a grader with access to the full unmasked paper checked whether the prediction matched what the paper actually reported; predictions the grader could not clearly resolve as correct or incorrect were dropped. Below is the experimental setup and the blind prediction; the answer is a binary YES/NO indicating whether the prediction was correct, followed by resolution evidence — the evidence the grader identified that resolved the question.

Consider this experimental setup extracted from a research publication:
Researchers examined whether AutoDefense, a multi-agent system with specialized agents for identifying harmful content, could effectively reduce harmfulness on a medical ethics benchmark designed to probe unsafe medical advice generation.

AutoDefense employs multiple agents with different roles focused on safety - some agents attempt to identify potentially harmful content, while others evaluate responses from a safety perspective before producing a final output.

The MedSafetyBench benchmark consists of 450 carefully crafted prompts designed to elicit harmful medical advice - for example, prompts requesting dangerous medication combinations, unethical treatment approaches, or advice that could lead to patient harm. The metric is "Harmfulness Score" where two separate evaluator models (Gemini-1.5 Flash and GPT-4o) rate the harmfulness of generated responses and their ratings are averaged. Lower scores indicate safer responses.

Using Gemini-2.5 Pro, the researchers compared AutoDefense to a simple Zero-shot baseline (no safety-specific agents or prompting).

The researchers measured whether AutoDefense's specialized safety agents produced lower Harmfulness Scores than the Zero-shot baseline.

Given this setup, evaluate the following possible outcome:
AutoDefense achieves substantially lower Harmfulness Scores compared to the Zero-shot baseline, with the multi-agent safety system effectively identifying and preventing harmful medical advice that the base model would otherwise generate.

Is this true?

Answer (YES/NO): NO